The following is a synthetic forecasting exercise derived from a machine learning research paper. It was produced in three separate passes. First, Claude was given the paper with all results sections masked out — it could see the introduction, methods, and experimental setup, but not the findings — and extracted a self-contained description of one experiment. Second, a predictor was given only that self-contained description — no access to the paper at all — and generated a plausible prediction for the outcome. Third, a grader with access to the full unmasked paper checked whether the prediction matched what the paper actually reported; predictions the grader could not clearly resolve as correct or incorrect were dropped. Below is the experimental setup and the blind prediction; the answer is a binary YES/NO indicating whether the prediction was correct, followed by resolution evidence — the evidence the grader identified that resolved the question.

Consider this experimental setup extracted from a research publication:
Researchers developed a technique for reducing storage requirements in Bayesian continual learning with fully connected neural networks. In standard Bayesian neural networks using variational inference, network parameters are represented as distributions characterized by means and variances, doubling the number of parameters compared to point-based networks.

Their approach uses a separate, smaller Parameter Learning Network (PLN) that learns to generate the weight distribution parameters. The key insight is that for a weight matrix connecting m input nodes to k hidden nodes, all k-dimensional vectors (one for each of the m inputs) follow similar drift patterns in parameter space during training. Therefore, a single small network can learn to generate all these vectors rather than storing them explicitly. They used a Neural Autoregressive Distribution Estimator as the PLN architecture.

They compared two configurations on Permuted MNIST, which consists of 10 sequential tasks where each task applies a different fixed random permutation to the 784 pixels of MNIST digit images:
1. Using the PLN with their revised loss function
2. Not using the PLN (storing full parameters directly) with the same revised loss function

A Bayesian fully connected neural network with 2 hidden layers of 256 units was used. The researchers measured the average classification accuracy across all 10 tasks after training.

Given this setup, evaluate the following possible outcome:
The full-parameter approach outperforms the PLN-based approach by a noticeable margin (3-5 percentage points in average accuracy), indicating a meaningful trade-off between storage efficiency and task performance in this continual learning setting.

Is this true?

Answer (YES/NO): NO